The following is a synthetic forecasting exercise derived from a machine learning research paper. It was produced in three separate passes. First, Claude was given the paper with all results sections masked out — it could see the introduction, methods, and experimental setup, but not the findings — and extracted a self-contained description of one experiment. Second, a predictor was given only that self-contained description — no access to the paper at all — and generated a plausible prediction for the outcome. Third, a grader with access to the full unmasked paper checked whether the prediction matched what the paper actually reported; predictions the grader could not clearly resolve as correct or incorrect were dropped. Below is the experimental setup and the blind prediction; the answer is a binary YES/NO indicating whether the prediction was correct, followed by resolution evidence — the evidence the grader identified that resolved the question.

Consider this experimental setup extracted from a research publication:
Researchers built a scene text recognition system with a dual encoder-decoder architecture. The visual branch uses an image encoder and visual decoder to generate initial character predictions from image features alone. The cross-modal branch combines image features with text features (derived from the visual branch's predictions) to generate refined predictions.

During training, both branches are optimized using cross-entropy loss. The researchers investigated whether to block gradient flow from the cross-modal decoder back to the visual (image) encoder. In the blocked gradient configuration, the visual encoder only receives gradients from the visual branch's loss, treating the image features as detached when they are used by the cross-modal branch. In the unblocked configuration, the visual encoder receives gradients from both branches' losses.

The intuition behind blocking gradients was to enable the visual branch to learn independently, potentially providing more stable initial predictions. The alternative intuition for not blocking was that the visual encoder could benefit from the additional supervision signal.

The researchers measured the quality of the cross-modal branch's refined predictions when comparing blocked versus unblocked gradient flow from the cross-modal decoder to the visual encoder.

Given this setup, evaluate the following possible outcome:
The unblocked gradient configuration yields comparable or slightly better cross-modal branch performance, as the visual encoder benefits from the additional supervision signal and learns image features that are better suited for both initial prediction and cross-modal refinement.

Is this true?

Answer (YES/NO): NO